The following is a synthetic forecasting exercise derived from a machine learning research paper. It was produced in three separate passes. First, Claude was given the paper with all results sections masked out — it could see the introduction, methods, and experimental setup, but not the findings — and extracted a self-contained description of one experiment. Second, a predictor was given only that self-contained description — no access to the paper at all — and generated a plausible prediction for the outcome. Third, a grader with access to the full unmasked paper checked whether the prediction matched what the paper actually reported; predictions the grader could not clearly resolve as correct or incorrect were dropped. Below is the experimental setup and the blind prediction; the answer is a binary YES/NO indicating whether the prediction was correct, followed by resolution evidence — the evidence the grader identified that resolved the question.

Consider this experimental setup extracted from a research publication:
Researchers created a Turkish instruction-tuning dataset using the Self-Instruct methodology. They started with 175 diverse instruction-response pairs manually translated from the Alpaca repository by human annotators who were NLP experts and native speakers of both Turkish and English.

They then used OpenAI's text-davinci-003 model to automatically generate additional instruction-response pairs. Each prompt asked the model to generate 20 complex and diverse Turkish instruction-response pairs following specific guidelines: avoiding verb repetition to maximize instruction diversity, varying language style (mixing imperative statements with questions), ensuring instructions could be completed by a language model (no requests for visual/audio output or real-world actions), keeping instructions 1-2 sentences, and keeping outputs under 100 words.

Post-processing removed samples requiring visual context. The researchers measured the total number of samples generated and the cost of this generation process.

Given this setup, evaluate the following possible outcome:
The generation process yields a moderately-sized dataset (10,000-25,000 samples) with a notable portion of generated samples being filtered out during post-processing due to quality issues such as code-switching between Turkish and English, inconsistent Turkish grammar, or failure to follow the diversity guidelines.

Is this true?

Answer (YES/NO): NO